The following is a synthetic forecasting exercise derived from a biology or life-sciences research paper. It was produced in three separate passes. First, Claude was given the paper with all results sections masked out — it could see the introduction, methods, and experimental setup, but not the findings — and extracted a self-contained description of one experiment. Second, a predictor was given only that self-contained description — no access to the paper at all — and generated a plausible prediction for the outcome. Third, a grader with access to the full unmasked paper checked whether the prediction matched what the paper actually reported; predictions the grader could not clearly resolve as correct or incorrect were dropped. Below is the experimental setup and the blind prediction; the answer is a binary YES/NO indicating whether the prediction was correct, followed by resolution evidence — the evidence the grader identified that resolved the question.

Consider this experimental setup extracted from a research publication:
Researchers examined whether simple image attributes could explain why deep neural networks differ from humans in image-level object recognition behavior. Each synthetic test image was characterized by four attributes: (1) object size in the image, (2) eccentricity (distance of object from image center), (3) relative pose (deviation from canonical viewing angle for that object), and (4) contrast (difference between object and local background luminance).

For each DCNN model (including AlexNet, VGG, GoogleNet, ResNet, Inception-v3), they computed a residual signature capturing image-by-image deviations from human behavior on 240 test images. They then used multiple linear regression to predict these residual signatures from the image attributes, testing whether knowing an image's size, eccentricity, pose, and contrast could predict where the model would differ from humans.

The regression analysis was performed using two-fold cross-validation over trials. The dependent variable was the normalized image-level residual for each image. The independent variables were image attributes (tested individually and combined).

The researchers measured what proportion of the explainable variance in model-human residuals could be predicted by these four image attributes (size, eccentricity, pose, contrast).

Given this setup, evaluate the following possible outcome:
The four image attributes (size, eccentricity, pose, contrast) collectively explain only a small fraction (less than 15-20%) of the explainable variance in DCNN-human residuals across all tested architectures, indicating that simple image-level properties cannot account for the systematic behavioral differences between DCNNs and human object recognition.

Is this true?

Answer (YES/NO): YES